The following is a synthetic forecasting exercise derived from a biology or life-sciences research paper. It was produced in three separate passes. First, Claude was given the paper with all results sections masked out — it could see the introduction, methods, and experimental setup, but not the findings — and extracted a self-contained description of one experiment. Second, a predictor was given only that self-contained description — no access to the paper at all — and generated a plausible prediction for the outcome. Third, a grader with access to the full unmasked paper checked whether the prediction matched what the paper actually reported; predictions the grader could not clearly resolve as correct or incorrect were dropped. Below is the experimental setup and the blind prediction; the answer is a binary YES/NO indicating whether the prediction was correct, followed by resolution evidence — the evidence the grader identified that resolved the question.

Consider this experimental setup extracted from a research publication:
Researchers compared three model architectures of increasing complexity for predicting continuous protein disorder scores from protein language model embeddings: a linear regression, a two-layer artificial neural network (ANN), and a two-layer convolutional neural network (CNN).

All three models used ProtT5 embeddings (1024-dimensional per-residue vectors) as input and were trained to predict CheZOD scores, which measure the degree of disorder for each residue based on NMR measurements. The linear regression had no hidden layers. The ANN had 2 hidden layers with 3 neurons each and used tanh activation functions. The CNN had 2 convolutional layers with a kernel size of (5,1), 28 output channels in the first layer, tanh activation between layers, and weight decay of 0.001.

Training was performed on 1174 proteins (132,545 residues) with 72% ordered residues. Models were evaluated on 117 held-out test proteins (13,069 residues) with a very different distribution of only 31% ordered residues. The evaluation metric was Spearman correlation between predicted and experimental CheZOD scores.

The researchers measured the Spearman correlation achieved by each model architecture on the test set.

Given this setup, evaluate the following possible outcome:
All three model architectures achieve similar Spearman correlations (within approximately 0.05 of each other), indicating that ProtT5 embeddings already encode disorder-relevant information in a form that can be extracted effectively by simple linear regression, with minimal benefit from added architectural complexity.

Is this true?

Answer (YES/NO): YES